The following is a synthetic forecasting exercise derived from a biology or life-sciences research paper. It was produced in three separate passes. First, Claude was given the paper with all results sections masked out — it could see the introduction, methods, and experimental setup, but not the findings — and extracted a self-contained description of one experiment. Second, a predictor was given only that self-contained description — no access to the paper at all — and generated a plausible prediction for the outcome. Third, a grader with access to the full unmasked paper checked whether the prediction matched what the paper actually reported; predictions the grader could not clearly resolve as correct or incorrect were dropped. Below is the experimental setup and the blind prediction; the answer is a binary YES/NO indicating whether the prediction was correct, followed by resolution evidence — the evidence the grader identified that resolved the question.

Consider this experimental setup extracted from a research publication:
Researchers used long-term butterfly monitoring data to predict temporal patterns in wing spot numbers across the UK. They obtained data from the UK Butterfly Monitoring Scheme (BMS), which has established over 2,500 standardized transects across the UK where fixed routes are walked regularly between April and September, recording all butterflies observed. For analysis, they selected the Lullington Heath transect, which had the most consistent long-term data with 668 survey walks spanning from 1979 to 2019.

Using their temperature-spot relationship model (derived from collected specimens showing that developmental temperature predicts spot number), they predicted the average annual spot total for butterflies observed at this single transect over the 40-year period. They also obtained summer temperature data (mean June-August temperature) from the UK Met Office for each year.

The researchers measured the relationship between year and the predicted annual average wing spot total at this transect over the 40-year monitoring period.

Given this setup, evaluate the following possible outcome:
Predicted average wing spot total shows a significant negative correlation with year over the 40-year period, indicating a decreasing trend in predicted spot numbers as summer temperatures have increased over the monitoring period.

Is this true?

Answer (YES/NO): YES